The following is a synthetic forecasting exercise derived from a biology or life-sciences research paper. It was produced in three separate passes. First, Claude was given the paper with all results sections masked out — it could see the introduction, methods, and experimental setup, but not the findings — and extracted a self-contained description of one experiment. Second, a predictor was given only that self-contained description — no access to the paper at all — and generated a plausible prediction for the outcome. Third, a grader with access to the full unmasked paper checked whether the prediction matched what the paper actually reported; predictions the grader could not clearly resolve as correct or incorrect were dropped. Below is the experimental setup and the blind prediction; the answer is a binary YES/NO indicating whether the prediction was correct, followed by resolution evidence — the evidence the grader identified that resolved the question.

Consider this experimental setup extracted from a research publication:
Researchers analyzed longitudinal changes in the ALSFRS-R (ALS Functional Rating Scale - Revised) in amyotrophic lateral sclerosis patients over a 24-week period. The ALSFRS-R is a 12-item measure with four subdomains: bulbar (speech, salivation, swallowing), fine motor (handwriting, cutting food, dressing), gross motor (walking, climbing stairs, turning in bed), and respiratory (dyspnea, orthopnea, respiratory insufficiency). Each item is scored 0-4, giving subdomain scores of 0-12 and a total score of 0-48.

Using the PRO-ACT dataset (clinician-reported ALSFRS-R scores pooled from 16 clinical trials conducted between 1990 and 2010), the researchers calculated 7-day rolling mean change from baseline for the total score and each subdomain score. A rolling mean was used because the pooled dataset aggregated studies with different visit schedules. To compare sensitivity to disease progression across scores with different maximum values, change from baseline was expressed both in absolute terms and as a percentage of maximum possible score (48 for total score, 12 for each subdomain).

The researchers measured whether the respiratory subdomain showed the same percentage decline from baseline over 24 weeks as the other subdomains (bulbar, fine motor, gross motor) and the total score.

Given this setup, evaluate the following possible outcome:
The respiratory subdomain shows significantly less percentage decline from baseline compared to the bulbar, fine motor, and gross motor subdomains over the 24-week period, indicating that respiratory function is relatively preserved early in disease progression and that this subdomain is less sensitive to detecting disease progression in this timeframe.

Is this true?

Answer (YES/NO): YES